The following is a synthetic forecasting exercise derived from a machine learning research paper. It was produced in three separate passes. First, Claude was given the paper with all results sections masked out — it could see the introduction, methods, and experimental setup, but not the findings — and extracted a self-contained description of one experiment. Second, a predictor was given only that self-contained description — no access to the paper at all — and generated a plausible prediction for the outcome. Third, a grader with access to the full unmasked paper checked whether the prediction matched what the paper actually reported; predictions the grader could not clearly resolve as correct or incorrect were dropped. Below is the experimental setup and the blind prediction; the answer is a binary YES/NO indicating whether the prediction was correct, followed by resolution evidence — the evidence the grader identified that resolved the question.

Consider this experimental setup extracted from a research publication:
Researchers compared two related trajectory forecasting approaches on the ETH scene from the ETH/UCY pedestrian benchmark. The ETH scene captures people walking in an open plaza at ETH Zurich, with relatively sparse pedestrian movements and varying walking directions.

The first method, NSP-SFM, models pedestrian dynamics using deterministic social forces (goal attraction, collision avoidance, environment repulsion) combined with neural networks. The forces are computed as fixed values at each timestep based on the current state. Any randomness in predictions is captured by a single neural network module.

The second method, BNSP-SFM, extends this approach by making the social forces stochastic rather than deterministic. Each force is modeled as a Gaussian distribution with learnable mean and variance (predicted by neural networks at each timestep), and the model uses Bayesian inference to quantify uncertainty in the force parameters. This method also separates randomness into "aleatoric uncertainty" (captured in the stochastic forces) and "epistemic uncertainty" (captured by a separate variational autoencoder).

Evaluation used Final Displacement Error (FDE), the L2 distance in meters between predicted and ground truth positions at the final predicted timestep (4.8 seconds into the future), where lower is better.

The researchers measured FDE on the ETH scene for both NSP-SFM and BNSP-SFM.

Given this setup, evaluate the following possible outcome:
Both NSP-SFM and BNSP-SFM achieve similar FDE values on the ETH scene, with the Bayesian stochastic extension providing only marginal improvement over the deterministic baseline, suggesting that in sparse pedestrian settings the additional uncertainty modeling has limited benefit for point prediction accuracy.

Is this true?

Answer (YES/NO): NO